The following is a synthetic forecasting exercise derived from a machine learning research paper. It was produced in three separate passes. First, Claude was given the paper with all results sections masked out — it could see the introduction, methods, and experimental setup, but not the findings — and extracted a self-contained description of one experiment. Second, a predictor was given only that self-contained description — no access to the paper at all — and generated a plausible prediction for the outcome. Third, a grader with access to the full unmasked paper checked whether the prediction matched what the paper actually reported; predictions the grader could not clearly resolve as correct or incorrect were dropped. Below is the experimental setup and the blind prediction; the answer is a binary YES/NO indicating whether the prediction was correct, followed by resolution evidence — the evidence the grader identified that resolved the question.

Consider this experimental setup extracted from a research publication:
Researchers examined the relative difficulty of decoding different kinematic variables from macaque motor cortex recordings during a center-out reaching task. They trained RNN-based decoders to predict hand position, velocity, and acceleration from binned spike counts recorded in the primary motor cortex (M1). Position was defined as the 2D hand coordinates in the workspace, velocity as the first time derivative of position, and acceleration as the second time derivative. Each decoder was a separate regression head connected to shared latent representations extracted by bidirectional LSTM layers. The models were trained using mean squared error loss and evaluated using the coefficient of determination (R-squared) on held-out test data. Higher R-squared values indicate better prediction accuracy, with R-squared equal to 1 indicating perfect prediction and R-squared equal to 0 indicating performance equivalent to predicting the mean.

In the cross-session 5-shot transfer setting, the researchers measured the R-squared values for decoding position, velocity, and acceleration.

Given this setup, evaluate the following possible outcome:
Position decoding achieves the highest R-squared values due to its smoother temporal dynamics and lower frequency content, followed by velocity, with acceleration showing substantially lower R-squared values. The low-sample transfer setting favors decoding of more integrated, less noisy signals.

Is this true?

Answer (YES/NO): YES